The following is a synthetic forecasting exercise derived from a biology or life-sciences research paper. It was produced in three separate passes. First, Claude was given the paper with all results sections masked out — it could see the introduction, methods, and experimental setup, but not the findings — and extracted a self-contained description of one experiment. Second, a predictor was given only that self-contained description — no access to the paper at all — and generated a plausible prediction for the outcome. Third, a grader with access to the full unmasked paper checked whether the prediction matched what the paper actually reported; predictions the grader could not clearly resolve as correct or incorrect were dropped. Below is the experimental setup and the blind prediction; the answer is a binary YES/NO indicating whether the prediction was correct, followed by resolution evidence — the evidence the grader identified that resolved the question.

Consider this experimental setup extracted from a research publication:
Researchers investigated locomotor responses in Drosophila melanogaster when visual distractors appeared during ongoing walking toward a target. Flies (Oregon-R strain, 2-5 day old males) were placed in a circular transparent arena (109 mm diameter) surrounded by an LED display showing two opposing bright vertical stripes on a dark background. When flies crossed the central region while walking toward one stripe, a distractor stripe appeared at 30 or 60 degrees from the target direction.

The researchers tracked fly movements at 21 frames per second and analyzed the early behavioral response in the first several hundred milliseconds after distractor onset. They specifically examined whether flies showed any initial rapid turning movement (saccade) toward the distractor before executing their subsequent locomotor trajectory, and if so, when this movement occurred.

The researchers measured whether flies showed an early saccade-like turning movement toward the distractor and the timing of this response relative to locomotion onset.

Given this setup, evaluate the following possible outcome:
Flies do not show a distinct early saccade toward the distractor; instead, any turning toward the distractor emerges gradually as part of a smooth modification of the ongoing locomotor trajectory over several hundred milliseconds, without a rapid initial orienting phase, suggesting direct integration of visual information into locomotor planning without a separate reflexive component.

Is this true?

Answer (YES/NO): NO